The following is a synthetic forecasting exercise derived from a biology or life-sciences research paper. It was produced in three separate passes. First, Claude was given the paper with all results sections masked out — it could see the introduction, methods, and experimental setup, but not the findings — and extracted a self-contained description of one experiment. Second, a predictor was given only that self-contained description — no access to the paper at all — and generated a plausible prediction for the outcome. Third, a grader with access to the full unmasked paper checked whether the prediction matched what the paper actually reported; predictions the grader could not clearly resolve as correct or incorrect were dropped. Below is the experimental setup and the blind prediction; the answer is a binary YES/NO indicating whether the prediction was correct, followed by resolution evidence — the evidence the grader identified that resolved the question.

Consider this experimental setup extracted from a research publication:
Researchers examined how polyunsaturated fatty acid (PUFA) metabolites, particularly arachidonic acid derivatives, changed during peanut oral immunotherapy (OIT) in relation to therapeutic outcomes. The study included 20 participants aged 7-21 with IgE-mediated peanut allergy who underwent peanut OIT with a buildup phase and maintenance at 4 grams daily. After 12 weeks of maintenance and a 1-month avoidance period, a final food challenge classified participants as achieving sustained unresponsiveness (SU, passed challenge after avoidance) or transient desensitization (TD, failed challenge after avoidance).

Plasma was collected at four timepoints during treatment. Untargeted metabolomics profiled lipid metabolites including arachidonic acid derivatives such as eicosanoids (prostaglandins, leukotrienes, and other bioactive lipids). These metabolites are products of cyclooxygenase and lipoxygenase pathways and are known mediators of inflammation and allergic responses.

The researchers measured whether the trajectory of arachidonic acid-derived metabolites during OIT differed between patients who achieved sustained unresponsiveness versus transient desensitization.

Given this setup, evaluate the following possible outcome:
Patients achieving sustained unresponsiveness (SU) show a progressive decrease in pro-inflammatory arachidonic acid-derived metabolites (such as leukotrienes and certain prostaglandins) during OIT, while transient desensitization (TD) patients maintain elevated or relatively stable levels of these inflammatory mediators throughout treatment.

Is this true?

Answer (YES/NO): NO